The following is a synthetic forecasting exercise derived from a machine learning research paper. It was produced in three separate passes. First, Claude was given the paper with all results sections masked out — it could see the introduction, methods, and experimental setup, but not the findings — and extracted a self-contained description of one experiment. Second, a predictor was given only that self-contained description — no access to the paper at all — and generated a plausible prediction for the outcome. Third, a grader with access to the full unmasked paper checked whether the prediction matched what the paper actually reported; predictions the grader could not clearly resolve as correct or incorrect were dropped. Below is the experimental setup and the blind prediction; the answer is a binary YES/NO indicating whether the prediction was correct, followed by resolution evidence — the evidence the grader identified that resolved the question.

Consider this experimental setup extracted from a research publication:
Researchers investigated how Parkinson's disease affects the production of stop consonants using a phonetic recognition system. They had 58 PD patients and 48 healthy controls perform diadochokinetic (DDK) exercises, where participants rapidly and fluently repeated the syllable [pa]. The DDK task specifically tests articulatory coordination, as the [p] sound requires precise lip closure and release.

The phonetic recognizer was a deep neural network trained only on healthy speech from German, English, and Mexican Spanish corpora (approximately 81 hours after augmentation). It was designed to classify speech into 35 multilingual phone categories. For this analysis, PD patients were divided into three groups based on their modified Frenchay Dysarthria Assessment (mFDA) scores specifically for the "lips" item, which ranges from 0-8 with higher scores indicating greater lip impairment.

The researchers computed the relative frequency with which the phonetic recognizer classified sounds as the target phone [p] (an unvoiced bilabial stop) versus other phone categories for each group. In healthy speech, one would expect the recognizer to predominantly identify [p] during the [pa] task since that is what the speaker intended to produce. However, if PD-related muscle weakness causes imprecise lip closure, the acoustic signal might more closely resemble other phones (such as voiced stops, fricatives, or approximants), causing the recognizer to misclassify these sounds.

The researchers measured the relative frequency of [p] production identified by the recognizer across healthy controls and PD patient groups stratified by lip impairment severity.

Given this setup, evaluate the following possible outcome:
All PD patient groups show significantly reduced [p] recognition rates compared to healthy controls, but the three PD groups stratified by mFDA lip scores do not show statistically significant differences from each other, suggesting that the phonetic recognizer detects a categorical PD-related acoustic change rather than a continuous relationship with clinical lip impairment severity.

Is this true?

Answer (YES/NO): NO